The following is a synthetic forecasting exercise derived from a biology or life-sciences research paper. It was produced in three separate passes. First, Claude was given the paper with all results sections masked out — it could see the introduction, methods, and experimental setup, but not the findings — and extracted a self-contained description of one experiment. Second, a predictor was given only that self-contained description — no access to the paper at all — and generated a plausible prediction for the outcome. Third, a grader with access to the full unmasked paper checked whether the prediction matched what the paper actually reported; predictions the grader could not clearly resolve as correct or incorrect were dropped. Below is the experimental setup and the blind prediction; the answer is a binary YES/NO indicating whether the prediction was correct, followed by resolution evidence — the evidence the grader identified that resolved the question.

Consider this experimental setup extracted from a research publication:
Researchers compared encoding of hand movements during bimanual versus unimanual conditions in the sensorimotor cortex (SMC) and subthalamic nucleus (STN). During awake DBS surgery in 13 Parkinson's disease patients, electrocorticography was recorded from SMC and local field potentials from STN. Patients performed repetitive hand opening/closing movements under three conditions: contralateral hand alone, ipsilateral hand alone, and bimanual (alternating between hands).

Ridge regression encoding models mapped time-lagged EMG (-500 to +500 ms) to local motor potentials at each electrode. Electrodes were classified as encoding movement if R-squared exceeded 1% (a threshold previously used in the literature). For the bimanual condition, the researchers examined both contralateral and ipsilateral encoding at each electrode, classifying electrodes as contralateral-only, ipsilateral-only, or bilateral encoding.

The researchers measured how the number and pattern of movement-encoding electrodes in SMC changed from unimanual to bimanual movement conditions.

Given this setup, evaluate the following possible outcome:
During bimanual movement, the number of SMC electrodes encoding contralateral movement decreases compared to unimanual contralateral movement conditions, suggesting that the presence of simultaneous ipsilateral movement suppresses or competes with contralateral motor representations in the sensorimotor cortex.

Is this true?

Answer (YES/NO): NO